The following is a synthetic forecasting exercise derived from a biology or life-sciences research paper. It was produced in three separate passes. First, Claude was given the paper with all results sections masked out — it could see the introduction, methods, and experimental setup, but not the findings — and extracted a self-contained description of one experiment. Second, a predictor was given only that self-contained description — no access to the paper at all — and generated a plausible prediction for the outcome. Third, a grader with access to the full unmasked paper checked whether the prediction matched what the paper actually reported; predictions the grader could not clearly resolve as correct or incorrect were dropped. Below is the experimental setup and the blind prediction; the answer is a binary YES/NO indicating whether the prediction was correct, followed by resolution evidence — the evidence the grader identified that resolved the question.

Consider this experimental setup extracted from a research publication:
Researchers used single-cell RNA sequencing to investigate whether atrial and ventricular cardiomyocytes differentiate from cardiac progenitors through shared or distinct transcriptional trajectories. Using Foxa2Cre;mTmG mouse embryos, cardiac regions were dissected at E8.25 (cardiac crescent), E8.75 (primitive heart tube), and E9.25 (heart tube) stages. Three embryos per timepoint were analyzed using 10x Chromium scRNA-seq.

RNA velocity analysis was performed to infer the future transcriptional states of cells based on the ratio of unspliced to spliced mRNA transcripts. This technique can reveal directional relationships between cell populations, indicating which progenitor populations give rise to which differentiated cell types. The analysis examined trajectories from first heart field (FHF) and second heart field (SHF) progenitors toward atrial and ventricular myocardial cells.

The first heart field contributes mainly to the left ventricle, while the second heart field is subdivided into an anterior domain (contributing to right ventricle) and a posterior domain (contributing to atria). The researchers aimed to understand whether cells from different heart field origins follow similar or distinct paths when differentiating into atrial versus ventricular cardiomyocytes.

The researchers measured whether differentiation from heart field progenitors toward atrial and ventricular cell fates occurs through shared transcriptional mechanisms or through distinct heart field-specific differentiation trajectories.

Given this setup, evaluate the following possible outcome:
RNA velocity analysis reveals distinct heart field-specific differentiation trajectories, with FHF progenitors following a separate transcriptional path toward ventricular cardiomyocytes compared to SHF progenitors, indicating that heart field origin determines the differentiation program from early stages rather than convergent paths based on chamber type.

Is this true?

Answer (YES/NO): NO